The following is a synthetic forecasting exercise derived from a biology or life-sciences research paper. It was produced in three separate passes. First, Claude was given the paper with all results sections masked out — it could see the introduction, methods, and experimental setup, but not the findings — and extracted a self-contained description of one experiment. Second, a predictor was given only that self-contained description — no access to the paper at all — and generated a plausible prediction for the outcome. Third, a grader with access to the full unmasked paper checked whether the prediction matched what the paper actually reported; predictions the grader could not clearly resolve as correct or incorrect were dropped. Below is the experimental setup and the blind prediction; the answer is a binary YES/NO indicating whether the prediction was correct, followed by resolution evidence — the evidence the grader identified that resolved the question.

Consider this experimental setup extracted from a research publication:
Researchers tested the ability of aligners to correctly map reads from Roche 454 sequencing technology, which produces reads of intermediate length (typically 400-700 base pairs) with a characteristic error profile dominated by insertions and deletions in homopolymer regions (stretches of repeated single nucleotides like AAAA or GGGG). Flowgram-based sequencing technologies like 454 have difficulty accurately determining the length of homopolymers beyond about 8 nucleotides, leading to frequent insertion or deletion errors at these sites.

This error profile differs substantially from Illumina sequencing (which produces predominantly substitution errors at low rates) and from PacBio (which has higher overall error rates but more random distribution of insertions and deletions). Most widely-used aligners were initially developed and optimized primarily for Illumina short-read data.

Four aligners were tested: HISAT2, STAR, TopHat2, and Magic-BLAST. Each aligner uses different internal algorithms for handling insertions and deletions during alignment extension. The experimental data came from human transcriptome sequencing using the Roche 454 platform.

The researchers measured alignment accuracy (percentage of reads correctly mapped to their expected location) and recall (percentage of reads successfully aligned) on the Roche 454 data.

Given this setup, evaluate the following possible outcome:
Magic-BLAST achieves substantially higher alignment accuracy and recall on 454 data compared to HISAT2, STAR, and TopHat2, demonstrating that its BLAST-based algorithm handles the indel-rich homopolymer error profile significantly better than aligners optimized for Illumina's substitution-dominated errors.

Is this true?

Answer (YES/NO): NO